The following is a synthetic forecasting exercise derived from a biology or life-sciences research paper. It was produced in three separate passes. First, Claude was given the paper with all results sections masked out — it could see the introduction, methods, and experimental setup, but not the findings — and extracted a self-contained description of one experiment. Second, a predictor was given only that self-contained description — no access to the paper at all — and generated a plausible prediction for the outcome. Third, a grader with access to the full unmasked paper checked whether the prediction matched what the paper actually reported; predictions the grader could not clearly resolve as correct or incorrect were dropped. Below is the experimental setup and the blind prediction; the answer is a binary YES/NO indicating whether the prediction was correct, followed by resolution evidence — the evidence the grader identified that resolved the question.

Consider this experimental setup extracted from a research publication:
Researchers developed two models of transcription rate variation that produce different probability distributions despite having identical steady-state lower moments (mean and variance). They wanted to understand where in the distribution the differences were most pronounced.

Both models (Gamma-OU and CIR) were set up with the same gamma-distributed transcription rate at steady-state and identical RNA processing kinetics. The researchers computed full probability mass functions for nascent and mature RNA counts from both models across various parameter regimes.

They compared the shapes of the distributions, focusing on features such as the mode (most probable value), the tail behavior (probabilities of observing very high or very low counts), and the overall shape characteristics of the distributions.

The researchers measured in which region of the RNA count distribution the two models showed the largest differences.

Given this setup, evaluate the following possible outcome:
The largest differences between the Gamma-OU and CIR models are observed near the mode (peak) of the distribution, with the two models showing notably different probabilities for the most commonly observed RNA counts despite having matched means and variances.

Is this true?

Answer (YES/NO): NO